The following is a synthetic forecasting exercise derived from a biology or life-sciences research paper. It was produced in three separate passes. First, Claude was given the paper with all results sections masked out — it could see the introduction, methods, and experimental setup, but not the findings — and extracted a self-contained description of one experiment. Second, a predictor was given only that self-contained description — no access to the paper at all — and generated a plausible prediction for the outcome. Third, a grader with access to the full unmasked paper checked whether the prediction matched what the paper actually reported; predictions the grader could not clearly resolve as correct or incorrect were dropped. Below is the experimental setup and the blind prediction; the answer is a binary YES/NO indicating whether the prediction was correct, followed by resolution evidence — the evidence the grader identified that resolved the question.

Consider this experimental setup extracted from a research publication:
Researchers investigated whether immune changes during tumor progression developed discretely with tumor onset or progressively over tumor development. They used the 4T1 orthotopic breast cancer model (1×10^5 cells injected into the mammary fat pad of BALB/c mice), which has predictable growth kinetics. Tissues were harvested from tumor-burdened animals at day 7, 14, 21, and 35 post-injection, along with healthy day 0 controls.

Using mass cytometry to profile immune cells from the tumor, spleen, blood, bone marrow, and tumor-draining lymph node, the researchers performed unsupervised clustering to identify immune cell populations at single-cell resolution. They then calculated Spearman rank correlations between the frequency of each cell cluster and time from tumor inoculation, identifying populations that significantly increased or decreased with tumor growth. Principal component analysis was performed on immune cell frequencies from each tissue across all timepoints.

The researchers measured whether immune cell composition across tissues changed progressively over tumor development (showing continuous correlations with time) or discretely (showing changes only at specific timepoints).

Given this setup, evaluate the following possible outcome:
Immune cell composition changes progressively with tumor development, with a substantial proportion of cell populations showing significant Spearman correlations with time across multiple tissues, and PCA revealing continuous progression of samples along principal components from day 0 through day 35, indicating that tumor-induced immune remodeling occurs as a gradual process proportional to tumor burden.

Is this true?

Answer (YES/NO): NO